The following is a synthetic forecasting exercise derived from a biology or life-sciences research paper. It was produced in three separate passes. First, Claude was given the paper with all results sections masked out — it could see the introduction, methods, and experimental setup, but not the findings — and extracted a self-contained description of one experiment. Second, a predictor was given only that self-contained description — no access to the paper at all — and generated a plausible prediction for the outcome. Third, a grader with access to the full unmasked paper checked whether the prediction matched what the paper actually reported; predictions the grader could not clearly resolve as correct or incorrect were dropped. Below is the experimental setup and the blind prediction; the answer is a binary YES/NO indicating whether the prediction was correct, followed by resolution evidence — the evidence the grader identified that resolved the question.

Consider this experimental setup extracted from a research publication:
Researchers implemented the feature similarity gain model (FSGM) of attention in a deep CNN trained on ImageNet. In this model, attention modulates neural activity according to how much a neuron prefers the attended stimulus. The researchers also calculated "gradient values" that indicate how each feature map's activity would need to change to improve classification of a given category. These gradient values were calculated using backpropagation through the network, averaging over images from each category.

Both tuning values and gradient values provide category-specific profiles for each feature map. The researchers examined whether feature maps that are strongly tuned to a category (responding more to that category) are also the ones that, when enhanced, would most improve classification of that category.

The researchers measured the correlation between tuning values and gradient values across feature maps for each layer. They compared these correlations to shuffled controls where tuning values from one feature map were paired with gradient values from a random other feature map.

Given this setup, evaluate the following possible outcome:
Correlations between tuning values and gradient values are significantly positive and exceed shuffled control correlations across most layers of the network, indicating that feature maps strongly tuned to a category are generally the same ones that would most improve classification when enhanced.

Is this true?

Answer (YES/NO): YES